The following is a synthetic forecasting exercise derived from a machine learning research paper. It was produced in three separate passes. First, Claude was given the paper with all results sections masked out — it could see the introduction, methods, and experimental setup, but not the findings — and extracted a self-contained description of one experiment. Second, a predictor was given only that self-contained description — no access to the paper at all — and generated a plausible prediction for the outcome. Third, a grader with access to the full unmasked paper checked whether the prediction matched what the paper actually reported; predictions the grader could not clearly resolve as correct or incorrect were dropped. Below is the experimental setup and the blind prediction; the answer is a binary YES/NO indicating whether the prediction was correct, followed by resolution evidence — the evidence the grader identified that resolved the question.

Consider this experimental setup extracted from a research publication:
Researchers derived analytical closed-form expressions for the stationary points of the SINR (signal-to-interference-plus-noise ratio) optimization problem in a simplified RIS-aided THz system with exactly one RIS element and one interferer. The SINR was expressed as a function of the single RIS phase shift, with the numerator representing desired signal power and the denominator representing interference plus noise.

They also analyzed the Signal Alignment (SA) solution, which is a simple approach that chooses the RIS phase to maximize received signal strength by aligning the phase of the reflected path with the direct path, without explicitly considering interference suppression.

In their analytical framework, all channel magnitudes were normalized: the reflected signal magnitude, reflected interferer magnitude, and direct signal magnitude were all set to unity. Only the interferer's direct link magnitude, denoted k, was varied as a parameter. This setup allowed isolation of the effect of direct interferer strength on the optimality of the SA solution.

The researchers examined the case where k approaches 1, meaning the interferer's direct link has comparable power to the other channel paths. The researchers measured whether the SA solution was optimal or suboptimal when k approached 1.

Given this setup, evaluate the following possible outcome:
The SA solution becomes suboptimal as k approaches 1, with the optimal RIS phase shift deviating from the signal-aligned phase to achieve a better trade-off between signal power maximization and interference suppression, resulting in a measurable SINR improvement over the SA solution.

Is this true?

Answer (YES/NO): YES